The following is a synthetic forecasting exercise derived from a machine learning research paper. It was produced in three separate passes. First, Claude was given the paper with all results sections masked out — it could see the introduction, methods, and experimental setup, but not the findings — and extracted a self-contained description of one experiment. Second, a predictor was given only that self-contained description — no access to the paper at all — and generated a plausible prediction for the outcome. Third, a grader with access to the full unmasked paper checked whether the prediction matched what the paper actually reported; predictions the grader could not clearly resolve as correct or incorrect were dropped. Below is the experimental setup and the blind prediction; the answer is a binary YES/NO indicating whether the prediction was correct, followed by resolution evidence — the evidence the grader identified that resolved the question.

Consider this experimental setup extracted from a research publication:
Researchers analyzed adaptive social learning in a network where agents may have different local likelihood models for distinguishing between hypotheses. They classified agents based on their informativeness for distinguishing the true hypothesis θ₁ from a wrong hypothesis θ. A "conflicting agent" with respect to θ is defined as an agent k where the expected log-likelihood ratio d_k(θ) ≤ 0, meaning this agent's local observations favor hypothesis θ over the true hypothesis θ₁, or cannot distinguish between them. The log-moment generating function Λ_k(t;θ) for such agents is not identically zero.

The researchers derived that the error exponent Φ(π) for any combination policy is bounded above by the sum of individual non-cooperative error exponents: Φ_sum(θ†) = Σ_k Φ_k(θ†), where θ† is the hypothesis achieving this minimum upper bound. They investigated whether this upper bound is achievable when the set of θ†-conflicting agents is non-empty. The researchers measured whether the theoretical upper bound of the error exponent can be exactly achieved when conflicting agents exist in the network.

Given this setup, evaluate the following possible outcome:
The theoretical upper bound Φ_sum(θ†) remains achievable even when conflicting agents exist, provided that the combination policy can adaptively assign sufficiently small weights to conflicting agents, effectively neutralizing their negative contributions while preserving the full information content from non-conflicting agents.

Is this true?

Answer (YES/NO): NO